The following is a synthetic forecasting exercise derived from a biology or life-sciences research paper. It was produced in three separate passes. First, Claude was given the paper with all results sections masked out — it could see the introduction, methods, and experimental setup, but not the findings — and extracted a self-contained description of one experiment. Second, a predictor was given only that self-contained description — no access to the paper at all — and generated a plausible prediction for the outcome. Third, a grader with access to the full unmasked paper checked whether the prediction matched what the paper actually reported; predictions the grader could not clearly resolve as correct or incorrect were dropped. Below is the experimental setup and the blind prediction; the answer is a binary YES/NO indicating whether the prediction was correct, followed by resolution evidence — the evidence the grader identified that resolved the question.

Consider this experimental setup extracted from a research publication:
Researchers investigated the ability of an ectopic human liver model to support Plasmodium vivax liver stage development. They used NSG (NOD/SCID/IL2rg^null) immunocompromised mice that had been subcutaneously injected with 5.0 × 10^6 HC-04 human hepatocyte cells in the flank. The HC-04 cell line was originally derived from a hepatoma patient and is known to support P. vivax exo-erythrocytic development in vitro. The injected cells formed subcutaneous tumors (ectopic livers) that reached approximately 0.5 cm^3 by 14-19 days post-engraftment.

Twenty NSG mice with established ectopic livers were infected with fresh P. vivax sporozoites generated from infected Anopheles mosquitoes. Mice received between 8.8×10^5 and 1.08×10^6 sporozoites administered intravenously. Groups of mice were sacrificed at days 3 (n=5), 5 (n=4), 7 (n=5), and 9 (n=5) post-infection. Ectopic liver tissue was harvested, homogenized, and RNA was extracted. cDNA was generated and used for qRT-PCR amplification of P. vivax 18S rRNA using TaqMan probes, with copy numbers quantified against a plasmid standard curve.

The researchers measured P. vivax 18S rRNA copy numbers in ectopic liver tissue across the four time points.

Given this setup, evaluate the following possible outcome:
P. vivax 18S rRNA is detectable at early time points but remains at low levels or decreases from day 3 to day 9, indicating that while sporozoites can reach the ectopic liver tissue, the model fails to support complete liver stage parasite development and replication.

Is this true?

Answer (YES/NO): NO